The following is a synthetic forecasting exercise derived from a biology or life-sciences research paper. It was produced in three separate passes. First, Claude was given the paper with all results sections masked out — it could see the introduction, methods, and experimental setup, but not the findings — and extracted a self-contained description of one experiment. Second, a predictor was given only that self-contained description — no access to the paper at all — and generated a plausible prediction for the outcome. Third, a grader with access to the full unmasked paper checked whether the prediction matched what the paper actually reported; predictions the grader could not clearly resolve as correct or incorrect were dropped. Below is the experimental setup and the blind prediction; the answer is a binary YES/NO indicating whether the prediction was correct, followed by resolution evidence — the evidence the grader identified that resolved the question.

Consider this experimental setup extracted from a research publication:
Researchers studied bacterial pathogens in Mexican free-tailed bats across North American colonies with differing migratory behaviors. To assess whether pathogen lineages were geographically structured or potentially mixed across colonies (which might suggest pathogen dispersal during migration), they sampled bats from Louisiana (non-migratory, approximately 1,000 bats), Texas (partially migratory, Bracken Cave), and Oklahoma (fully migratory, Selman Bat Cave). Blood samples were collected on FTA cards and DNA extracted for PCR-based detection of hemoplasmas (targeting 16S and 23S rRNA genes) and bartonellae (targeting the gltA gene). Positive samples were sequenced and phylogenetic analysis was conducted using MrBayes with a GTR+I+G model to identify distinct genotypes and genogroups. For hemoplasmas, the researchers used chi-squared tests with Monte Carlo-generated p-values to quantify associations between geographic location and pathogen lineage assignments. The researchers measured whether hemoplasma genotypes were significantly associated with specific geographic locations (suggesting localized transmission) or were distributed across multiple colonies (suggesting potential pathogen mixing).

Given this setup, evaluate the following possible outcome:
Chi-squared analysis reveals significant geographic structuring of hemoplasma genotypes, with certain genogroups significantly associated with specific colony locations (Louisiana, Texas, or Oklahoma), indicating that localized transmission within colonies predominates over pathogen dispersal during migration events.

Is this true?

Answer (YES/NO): NO